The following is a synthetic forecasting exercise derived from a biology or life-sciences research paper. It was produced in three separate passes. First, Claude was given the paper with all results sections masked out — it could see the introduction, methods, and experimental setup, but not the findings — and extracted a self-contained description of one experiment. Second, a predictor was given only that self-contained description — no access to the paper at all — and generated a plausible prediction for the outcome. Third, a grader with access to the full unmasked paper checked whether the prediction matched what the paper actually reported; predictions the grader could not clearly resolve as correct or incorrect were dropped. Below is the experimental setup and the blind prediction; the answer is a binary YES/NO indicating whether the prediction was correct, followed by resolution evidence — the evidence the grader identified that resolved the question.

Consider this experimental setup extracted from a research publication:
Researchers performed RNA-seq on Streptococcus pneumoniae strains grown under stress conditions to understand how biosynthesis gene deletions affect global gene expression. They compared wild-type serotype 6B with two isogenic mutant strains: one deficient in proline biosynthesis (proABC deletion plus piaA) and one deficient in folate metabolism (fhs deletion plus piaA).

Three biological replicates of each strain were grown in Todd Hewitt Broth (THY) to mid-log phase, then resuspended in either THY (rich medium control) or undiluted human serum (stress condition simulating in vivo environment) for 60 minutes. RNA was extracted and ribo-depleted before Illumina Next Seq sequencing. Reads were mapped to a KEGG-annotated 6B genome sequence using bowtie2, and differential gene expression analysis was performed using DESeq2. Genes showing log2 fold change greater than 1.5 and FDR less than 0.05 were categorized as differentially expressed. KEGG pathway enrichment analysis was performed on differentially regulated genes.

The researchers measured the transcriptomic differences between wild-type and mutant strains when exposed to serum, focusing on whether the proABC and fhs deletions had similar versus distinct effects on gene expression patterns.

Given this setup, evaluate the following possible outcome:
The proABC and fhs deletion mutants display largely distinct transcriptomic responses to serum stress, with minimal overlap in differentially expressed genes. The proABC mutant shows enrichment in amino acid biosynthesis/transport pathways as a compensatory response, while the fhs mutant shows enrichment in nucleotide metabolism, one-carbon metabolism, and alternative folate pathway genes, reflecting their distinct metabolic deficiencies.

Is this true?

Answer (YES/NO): NO